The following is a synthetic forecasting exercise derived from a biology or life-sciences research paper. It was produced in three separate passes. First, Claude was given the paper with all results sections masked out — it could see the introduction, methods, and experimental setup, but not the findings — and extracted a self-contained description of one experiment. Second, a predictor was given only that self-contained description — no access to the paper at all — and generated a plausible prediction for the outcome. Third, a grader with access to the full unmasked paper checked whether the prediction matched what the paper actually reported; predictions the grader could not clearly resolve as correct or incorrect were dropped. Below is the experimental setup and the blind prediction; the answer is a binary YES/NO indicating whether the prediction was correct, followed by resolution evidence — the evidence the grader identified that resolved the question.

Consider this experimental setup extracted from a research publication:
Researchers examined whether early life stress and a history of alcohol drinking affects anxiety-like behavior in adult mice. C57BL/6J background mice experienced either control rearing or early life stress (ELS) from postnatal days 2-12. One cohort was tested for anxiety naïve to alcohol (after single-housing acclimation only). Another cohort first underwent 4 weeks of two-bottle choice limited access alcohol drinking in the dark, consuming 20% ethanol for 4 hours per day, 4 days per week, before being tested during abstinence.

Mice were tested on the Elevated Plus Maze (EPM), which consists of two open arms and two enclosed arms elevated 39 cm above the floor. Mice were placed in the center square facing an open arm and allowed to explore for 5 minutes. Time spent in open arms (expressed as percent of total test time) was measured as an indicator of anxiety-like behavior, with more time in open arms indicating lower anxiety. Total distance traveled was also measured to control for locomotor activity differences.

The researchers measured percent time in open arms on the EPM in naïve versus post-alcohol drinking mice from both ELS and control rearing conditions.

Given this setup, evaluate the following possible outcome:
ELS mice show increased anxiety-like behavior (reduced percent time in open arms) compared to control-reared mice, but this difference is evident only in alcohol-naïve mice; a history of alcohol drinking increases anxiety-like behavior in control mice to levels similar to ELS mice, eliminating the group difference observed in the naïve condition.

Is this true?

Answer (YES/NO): NO